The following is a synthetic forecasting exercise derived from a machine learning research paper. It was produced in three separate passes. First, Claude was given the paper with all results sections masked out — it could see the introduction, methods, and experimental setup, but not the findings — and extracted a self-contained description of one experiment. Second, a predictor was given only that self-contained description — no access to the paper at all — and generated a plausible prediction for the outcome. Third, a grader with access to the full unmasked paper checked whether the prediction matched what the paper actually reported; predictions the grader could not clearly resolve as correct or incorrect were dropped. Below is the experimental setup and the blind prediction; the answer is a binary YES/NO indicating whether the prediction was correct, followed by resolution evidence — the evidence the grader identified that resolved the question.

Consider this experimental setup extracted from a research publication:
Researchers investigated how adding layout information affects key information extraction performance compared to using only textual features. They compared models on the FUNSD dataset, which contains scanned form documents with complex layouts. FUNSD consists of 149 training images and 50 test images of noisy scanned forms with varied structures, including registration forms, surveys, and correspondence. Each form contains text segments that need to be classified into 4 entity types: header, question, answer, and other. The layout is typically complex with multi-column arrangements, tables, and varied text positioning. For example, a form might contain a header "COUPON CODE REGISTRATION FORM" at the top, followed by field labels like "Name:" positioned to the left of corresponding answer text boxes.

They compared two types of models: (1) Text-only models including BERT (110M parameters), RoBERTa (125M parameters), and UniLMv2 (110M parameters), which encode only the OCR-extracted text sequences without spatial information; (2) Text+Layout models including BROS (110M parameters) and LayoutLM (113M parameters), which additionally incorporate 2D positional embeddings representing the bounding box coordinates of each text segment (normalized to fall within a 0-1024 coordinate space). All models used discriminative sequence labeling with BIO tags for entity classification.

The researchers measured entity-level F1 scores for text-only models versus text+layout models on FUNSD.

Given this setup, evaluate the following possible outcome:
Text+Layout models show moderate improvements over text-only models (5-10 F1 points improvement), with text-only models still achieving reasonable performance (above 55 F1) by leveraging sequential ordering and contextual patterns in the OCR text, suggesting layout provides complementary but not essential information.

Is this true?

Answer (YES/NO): NO